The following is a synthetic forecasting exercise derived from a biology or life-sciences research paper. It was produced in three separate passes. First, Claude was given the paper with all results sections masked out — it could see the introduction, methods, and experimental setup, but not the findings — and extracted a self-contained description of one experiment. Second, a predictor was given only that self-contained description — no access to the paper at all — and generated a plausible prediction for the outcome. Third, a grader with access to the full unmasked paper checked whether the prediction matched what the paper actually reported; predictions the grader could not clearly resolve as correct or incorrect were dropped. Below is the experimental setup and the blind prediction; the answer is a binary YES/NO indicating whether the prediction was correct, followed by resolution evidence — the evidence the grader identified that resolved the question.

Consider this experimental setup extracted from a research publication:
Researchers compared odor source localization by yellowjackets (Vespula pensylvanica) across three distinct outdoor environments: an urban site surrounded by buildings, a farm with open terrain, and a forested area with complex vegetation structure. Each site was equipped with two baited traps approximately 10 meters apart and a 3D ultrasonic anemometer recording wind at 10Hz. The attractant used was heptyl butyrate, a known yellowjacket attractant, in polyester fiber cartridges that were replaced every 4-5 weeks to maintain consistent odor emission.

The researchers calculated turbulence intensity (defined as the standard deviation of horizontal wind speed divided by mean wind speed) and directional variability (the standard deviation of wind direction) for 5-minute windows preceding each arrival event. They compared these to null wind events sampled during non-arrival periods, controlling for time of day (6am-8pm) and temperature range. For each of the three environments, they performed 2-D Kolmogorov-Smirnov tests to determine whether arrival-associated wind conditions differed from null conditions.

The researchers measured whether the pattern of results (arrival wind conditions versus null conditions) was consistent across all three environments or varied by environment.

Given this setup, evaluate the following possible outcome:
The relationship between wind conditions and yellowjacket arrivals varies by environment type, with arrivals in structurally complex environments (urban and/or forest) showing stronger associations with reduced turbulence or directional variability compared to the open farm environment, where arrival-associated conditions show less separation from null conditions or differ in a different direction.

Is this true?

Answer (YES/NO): NO